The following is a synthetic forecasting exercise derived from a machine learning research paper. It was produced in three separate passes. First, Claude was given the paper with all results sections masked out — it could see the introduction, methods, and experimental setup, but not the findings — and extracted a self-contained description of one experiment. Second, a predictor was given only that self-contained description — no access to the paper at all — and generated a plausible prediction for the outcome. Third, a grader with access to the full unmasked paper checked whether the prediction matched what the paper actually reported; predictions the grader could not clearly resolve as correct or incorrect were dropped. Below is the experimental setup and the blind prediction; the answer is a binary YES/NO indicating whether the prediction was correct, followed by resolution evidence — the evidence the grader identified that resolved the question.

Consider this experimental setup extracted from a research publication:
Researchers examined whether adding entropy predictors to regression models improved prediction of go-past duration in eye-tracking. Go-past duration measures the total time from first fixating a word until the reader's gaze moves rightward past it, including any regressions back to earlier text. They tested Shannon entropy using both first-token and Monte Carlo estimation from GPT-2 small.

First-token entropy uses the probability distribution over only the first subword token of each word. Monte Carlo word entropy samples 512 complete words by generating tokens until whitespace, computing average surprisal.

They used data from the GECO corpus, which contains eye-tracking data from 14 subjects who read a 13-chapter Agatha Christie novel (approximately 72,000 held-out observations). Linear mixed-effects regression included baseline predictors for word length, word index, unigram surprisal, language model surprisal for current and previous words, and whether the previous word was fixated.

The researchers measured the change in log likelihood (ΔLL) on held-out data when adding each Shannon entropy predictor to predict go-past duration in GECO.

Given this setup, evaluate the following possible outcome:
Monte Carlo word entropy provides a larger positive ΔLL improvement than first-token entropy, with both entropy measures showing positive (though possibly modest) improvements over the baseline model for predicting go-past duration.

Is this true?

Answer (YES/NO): NO